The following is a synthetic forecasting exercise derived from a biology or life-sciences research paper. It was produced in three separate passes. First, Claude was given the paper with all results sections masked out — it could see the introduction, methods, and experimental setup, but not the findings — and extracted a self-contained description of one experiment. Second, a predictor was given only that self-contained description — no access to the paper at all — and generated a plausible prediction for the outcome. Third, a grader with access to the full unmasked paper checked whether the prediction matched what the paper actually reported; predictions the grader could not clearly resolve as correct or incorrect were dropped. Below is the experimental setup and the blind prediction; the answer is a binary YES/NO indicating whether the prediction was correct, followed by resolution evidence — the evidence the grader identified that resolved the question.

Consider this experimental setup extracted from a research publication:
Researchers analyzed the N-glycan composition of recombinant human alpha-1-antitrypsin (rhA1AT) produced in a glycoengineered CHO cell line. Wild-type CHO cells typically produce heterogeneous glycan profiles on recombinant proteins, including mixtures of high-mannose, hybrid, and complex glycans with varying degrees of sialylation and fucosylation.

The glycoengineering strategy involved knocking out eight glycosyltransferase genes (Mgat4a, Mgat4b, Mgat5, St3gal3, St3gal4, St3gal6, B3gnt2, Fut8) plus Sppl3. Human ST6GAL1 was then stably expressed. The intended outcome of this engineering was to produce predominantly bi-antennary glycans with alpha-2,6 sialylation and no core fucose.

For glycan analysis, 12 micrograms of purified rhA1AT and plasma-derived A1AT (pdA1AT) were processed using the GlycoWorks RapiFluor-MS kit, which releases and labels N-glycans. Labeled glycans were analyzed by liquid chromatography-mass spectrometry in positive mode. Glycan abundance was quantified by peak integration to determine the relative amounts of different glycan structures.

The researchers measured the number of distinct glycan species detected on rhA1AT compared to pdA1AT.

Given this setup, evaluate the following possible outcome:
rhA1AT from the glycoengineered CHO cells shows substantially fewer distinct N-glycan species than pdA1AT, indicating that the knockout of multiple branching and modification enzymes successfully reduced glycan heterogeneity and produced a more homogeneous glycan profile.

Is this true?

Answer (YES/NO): NO